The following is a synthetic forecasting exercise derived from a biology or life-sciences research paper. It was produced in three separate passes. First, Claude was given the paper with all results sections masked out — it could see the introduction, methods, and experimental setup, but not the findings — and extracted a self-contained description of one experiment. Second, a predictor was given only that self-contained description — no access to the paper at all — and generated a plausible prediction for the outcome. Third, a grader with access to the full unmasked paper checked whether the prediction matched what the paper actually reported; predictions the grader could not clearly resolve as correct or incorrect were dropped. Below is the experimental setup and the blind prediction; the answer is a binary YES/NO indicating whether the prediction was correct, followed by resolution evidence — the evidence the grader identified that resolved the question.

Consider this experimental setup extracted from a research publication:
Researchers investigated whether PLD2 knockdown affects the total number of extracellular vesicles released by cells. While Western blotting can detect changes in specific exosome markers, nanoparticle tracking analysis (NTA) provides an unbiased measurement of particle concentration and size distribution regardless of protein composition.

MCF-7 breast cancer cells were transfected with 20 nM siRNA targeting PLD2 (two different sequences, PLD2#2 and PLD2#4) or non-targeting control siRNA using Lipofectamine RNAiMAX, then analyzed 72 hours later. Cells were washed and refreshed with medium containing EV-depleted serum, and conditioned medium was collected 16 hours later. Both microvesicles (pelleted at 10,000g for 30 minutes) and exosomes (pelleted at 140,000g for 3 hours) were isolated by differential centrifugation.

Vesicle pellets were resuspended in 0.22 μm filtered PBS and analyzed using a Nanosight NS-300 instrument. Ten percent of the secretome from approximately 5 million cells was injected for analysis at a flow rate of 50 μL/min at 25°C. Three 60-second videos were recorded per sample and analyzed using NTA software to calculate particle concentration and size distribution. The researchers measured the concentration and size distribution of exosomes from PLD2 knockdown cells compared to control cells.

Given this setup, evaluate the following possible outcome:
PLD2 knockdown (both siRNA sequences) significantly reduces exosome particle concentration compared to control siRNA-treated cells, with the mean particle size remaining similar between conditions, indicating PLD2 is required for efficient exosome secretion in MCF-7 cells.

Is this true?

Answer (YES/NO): YES